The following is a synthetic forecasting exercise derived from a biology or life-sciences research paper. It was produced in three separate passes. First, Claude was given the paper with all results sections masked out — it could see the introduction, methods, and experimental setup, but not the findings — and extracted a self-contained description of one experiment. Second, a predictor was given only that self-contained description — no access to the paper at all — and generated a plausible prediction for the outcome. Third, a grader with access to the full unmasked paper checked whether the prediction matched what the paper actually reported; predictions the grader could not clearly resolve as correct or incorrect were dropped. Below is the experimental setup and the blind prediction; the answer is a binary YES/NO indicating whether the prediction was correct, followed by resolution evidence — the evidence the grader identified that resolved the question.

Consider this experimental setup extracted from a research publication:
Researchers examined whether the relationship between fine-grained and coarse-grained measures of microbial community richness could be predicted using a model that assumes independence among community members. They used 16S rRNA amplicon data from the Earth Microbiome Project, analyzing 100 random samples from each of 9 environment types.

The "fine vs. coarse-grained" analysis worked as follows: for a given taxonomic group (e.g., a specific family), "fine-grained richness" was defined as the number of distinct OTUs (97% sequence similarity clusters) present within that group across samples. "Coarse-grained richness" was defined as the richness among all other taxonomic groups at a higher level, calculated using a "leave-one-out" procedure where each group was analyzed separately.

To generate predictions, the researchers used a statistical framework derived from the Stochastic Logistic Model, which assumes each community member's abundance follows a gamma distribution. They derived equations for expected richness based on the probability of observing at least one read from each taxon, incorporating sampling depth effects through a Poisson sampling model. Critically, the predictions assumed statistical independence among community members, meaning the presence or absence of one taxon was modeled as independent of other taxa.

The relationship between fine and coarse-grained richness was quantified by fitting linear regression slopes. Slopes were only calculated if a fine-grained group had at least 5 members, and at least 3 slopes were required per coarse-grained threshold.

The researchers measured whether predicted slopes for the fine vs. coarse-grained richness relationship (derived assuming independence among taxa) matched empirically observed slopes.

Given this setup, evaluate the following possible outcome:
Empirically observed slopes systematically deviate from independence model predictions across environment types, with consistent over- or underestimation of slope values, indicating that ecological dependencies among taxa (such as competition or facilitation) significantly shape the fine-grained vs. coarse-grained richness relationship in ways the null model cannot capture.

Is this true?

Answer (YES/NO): NO